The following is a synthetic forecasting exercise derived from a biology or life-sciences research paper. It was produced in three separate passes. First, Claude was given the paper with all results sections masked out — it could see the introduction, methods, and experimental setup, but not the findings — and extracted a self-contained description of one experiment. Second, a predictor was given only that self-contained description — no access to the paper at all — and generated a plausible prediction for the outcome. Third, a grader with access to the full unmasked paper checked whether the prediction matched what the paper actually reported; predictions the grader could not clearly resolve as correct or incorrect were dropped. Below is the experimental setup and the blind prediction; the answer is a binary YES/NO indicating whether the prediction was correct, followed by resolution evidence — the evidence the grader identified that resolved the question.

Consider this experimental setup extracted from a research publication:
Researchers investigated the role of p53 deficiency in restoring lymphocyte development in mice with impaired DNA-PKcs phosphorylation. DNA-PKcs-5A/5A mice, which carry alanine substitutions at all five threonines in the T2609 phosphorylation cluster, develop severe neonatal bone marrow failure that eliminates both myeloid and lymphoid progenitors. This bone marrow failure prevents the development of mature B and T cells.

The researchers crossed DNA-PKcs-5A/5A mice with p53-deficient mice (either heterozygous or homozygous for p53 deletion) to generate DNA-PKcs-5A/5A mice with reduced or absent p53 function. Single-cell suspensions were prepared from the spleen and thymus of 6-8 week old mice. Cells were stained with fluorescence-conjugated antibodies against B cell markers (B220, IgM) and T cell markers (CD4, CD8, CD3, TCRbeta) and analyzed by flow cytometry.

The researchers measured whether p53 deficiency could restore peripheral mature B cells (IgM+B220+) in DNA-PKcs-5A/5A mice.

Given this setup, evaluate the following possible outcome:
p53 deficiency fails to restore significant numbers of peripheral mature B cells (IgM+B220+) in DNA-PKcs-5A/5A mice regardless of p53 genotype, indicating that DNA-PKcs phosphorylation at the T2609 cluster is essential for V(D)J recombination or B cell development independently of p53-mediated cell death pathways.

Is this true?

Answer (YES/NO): NO